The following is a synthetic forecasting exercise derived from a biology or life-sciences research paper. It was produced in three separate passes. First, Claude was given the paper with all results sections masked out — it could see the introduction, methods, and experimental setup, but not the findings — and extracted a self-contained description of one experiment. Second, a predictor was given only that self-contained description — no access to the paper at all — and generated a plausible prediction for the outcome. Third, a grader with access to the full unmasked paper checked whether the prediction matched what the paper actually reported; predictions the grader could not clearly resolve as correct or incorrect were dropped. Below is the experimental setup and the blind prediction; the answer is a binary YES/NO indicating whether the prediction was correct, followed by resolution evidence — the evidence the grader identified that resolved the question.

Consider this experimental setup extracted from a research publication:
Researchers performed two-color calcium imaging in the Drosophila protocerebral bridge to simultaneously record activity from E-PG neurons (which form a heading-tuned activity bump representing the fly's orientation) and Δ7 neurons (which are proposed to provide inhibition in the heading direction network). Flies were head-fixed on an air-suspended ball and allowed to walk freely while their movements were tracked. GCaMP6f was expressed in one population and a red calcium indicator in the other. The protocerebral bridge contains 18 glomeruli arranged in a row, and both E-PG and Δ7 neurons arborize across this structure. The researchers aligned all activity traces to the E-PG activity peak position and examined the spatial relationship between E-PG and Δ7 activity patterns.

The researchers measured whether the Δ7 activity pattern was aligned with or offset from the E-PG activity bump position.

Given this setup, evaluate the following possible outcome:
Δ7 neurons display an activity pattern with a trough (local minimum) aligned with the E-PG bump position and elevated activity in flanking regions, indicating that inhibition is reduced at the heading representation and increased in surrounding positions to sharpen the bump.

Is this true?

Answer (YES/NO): NO